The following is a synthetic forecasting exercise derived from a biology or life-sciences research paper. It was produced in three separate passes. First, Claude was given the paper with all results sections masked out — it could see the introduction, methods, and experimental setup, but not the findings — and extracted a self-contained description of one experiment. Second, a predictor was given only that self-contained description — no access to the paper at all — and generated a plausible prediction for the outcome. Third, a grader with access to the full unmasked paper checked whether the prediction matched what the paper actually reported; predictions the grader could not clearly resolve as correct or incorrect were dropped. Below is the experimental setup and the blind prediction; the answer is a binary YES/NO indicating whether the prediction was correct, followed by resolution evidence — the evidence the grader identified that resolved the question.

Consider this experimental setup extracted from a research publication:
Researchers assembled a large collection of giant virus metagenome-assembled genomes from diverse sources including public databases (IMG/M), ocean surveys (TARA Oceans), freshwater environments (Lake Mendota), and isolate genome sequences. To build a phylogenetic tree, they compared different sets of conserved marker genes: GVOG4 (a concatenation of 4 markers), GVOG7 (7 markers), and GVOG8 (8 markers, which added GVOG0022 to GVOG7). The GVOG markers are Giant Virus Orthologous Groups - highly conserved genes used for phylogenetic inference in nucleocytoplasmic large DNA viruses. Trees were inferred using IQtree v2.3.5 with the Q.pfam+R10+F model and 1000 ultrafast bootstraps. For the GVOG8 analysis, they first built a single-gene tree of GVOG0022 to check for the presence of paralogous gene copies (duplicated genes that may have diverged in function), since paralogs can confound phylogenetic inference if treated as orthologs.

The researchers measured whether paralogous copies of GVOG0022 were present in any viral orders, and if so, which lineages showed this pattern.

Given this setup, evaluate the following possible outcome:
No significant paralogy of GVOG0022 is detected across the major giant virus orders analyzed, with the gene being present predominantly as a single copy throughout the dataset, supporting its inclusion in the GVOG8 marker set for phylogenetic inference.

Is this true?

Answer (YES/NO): NO